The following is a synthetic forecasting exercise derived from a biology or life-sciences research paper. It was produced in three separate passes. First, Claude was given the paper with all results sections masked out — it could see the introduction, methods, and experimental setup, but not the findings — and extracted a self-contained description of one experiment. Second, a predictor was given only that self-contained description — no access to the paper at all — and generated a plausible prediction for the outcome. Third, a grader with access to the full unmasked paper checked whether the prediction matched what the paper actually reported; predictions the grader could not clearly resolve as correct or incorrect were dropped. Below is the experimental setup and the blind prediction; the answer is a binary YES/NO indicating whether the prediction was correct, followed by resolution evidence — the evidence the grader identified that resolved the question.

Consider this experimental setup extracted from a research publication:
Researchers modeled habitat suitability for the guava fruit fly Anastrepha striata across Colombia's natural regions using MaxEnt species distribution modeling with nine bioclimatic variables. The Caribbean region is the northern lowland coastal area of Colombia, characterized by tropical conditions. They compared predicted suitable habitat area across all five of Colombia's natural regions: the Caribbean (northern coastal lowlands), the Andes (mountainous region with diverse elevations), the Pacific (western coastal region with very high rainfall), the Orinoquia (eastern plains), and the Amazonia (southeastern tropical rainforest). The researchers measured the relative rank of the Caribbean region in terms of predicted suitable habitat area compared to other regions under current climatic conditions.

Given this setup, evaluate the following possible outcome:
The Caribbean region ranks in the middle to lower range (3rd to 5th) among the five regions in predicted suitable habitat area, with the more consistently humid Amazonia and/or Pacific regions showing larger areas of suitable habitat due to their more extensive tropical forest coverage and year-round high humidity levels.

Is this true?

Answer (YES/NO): NO